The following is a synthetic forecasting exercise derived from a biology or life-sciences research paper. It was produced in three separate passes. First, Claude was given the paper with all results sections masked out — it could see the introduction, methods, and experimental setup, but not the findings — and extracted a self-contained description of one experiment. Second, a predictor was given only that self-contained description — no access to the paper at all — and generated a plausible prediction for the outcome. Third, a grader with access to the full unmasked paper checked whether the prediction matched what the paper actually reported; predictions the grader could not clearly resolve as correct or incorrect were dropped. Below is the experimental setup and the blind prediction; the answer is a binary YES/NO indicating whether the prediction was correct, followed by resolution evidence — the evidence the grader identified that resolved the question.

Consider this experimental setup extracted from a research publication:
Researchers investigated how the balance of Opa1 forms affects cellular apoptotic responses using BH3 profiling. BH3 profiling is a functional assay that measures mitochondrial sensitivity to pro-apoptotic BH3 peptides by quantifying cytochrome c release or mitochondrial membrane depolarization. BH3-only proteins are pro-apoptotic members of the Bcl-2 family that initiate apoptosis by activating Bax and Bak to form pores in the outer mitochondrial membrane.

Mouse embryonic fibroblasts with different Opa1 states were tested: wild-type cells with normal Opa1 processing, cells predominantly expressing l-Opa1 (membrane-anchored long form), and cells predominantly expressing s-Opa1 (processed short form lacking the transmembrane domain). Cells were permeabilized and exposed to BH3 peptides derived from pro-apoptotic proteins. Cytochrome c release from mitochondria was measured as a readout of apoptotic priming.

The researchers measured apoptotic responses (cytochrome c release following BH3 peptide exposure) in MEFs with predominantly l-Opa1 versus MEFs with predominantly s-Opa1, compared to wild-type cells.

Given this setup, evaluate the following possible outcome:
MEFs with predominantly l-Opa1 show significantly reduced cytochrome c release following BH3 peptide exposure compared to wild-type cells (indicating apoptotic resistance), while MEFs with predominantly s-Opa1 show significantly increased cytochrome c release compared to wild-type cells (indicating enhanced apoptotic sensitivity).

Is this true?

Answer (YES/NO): NO